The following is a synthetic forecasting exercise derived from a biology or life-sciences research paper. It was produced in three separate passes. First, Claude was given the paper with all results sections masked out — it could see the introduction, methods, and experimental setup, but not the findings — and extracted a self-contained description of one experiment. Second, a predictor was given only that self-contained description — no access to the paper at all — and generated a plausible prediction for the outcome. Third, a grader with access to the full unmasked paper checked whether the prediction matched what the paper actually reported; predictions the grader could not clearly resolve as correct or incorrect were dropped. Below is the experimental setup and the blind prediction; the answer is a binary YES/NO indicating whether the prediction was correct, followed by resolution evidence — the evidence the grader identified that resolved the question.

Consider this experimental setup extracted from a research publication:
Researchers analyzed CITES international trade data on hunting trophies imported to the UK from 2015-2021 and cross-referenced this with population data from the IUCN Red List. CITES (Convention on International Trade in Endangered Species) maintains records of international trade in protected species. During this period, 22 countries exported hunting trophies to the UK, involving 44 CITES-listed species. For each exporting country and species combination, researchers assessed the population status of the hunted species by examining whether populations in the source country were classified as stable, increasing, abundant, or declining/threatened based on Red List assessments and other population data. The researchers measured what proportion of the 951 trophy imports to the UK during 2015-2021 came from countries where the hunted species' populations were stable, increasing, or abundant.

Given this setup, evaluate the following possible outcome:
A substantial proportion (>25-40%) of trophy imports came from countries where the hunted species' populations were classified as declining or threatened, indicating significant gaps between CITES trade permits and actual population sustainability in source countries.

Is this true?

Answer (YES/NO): NO